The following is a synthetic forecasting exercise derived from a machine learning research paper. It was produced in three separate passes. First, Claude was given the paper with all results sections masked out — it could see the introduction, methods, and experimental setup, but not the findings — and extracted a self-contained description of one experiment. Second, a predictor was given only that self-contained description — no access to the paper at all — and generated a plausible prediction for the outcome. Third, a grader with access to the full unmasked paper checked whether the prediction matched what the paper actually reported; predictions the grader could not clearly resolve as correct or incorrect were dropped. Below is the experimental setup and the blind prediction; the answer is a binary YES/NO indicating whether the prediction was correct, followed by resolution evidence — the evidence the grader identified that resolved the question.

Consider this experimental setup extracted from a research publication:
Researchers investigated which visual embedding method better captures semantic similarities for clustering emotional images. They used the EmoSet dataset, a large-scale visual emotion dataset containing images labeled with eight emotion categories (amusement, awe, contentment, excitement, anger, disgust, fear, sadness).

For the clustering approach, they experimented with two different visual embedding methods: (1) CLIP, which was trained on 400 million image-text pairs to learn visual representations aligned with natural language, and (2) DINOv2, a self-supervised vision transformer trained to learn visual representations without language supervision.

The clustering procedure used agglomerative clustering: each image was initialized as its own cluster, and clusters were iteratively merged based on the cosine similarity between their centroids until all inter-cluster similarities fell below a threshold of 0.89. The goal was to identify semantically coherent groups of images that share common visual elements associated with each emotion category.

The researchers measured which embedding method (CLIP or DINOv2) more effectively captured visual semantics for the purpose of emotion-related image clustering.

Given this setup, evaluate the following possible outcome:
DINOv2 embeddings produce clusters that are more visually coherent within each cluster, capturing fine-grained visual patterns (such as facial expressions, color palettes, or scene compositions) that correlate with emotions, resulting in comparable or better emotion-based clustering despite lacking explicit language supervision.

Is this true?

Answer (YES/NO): NO